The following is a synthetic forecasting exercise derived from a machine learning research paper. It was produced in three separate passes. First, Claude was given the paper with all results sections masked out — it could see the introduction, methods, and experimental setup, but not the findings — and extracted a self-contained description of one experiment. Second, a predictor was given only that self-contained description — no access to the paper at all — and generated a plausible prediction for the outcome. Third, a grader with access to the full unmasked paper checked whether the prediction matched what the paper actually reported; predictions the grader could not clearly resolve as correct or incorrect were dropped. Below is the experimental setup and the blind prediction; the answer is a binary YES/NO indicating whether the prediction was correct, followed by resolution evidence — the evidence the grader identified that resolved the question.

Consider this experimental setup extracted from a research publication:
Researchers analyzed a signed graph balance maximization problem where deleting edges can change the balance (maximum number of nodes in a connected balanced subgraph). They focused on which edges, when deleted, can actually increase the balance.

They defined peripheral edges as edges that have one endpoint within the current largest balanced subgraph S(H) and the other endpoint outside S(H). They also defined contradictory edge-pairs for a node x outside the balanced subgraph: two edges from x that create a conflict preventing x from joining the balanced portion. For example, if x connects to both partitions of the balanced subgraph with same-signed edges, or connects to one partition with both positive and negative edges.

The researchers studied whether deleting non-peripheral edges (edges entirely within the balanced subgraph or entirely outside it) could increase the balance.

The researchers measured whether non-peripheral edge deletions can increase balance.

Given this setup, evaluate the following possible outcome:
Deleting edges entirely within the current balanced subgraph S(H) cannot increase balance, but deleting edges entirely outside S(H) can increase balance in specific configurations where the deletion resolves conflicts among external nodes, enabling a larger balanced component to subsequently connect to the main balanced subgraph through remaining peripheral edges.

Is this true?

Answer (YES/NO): NO